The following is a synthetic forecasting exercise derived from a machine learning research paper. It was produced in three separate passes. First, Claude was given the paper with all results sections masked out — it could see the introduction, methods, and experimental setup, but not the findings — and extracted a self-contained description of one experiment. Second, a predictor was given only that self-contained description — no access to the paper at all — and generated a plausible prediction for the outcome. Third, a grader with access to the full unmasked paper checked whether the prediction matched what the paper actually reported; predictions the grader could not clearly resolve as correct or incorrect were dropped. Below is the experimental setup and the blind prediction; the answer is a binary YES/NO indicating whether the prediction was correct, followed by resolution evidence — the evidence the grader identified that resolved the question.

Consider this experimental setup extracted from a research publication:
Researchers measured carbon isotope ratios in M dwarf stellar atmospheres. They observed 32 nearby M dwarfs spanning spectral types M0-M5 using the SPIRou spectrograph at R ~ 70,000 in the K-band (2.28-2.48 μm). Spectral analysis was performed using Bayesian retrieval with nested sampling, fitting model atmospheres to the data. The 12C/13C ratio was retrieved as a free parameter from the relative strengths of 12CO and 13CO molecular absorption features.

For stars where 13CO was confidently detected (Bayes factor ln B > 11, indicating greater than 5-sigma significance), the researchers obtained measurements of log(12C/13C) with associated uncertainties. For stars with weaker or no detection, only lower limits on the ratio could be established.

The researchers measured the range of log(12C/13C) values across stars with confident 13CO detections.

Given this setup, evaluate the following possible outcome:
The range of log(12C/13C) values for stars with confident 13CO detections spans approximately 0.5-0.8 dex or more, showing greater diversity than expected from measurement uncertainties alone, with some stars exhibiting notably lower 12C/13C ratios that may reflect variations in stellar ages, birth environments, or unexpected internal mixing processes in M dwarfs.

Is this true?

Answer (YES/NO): NO